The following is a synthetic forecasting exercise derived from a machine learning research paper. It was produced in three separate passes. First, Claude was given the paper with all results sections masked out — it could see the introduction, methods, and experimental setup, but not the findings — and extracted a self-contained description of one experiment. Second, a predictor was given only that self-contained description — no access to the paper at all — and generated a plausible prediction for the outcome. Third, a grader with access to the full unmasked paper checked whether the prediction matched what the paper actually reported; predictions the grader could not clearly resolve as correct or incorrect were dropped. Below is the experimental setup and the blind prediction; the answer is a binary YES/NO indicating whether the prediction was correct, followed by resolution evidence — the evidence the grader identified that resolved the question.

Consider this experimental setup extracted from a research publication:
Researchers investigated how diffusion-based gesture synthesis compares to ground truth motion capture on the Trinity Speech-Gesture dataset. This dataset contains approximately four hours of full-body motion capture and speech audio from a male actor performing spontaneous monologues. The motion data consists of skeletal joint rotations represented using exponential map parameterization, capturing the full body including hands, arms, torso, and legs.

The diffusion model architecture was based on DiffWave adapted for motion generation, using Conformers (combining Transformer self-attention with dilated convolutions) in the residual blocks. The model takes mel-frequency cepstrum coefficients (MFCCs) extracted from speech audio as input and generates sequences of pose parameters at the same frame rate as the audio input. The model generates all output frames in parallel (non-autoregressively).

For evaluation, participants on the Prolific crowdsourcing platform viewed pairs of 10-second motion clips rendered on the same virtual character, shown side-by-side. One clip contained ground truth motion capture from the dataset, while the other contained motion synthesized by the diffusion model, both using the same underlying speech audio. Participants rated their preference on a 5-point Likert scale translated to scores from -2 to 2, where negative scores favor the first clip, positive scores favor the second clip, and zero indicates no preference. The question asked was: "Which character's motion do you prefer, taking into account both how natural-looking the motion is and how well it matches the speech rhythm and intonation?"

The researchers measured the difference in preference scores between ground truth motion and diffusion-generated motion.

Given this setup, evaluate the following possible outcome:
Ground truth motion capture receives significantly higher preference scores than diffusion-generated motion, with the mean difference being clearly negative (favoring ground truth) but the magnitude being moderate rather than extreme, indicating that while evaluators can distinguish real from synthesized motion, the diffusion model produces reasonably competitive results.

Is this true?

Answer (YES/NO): YES